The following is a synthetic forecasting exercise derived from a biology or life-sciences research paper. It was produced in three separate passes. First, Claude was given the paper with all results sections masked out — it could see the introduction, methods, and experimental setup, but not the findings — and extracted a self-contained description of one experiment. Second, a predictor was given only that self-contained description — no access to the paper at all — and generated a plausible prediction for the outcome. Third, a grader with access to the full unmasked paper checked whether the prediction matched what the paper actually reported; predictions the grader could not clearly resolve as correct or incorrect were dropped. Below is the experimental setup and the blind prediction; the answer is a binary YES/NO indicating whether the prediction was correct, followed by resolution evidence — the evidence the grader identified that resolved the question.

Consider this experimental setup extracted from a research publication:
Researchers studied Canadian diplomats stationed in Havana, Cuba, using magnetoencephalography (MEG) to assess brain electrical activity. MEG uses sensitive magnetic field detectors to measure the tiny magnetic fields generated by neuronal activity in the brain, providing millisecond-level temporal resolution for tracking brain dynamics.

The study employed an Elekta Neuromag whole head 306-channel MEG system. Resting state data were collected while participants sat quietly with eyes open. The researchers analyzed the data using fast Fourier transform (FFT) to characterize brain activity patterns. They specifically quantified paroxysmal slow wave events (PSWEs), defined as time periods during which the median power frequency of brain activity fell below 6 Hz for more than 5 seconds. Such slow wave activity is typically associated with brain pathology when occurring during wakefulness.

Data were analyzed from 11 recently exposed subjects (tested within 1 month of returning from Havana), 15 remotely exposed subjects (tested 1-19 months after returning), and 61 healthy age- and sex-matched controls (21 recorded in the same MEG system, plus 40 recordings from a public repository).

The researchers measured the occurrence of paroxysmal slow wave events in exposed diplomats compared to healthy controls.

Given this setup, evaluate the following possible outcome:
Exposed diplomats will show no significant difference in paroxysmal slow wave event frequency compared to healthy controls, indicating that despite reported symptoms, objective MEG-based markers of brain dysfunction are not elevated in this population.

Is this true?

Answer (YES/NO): NO